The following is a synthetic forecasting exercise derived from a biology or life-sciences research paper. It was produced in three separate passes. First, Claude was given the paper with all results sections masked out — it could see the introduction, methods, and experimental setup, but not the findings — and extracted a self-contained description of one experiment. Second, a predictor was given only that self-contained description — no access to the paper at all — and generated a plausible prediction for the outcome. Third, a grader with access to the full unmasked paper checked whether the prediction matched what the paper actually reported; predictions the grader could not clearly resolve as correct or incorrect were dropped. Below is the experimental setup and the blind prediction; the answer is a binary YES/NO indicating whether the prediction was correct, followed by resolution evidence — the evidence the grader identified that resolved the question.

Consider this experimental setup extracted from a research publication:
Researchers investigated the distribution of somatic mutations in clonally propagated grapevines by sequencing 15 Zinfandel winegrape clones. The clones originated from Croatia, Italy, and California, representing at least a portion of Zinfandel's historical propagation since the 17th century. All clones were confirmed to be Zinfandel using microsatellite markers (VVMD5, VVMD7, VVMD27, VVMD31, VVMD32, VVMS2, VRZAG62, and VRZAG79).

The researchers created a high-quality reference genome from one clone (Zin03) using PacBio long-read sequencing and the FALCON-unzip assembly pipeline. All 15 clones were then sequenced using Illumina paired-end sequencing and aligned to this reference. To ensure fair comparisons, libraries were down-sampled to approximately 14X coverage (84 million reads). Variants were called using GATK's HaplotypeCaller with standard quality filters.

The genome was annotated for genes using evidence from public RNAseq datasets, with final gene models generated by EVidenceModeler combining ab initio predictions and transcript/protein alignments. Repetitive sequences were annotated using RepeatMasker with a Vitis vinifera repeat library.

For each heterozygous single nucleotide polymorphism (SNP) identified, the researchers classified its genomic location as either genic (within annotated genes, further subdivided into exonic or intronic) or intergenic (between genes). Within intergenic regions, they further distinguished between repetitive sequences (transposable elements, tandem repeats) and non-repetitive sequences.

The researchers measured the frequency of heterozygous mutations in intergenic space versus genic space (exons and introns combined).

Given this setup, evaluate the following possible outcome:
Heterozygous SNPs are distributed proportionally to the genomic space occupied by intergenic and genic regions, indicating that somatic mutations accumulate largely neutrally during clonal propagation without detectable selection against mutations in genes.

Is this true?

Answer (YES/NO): NO